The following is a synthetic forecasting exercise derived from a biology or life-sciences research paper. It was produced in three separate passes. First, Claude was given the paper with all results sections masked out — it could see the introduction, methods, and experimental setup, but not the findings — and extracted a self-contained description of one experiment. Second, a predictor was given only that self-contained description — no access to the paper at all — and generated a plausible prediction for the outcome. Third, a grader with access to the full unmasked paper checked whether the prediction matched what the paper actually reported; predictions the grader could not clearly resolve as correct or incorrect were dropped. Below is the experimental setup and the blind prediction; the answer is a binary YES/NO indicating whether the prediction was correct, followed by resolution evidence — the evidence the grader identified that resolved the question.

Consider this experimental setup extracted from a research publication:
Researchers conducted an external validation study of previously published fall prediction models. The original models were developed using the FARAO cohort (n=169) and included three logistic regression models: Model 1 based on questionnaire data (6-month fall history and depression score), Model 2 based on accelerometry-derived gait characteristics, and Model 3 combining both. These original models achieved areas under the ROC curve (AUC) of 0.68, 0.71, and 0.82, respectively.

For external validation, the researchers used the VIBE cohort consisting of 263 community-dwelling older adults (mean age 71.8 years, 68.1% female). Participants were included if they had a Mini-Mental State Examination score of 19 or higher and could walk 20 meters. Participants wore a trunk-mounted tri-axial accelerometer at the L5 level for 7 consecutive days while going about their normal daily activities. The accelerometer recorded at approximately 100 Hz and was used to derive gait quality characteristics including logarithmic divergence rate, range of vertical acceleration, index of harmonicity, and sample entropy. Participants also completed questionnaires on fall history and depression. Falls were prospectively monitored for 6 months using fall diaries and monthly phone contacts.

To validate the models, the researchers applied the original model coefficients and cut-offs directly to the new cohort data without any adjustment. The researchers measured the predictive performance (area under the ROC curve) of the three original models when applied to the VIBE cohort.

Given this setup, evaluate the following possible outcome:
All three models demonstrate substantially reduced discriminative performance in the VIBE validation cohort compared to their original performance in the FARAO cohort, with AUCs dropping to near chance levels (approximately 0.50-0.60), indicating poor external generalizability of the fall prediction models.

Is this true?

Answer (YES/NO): NO